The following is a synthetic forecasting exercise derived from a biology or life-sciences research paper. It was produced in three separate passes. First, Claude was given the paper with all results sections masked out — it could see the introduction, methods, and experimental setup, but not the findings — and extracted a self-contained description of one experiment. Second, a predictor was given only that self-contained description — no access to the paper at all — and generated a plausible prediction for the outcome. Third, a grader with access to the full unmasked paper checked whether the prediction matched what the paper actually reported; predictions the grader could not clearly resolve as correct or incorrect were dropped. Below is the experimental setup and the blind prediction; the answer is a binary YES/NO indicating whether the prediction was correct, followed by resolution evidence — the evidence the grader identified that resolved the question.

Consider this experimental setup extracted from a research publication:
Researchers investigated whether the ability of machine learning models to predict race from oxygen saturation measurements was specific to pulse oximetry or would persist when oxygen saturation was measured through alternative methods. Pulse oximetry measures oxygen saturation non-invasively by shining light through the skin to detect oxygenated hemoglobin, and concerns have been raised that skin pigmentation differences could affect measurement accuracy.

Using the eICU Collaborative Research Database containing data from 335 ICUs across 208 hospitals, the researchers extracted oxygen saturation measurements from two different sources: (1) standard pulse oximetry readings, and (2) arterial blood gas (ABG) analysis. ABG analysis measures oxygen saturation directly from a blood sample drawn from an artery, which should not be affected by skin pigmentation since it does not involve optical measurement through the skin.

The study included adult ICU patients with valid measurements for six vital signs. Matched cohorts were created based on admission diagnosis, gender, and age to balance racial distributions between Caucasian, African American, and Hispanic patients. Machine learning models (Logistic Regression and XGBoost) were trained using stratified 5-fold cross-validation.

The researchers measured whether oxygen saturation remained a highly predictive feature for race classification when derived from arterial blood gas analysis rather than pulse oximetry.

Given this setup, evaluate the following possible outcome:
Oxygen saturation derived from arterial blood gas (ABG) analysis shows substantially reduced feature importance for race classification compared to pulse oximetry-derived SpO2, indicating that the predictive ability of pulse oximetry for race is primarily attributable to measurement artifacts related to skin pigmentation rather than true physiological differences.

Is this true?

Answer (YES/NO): NO